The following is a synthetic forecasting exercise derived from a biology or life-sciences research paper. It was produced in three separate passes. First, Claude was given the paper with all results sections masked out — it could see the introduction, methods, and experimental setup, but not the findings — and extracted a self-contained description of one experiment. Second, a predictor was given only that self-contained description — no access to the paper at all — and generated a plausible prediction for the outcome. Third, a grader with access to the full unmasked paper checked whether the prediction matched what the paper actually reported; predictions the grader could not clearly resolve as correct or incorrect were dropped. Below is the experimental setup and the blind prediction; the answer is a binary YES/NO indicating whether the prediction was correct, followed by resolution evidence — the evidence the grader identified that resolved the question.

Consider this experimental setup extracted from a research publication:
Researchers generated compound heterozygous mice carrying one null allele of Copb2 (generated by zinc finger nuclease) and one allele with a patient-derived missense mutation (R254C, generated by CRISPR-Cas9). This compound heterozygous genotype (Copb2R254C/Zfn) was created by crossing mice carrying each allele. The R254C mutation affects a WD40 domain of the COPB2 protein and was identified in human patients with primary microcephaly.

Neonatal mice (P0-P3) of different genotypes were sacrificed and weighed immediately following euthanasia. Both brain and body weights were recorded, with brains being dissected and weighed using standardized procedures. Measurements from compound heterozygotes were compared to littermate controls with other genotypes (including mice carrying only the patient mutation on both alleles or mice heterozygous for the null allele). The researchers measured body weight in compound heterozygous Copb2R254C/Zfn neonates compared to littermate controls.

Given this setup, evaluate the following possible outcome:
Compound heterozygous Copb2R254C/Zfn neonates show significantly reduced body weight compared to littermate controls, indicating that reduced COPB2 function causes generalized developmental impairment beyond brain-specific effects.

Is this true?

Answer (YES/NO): YES